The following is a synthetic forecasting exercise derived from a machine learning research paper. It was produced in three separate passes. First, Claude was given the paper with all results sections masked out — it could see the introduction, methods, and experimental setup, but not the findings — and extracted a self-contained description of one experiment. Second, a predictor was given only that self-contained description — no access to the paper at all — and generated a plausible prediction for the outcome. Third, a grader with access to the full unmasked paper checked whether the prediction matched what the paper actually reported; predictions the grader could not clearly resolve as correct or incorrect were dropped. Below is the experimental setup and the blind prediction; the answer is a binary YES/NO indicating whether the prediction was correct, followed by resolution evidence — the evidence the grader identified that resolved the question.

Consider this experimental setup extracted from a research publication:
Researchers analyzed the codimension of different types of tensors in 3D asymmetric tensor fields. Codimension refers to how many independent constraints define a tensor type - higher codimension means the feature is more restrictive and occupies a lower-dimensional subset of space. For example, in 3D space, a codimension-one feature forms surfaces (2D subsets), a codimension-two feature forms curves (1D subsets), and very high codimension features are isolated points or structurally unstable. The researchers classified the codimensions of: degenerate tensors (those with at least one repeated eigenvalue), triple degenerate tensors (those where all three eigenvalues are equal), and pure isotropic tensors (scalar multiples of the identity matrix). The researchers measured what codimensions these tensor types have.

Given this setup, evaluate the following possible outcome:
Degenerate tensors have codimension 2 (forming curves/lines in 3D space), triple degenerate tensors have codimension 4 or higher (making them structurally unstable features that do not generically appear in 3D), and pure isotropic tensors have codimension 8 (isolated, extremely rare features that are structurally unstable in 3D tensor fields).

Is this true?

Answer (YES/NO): NO